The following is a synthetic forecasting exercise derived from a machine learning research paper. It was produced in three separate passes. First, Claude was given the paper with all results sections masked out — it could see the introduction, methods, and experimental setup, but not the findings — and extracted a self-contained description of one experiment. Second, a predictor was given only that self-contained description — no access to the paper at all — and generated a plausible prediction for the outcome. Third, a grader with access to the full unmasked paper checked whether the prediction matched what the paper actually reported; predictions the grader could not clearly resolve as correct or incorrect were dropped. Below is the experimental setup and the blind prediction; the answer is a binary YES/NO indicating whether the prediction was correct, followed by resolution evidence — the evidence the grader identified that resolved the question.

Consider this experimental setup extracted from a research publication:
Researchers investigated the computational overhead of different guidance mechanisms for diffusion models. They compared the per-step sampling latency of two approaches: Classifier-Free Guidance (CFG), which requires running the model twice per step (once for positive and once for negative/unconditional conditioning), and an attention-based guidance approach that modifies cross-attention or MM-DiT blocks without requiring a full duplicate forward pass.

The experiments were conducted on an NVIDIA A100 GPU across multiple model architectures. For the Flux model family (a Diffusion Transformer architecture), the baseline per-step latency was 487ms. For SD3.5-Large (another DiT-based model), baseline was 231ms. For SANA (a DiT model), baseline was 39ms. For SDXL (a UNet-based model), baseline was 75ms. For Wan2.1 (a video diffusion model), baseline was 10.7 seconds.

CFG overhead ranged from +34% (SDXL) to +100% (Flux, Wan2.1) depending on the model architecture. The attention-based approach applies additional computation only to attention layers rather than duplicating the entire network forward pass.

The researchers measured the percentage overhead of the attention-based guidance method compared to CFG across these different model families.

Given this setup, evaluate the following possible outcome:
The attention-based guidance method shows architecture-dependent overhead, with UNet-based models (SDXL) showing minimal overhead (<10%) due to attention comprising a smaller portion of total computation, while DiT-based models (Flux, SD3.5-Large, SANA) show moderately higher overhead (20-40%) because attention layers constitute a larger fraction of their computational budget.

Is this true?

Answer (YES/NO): NO